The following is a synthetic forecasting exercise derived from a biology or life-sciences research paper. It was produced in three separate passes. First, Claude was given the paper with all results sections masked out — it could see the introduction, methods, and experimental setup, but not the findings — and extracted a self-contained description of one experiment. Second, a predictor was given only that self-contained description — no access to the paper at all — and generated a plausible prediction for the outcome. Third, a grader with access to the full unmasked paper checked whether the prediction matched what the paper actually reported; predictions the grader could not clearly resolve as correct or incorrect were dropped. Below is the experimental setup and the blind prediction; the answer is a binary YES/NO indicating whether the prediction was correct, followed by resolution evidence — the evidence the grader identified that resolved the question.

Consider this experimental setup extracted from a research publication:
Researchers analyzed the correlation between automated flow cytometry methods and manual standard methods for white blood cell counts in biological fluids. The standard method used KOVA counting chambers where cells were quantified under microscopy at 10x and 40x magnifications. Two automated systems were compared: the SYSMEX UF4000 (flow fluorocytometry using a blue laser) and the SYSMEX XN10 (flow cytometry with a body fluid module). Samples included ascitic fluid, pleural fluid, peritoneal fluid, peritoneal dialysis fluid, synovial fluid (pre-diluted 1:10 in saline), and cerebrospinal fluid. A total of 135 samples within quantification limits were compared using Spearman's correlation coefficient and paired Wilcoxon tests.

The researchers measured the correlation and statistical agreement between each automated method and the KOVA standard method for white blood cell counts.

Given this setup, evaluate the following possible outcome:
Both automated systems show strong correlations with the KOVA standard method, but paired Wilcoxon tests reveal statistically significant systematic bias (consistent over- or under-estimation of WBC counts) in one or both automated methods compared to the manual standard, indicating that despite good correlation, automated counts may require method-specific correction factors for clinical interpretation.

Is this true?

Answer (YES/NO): NO